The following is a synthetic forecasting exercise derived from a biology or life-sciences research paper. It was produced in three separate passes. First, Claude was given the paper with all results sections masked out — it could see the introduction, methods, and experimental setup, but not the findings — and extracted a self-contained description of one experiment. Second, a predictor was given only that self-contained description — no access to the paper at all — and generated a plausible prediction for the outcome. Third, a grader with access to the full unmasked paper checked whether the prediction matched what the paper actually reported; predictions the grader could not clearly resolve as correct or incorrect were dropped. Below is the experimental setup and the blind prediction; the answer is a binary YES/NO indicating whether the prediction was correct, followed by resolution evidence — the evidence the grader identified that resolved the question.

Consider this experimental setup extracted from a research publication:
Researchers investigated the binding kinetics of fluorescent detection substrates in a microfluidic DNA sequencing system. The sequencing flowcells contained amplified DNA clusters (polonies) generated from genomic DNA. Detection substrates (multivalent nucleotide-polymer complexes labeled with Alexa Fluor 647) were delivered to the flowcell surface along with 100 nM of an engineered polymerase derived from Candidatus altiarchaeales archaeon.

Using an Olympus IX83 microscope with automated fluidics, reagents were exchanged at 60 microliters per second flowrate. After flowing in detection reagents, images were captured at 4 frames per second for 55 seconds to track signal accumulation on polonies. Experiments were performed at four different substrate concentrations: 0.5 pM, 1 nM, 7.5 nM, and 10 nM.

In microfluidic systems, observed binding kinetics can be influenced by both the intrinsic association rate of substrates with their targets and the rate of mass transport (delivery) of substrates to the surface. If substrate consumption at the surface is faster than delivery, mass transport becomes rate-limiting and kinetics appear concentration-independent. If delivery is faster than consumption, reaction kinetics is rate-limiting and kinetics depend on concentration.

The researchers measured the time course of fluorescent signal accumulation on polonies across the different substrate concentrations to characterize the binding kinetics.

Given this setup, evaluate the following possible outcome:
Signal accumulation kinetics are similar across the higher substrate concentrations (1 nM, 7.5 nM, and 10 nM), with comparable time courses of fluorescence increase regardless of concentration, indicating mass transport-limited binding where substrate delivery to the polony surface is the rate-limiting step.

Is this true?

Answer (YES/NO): NO